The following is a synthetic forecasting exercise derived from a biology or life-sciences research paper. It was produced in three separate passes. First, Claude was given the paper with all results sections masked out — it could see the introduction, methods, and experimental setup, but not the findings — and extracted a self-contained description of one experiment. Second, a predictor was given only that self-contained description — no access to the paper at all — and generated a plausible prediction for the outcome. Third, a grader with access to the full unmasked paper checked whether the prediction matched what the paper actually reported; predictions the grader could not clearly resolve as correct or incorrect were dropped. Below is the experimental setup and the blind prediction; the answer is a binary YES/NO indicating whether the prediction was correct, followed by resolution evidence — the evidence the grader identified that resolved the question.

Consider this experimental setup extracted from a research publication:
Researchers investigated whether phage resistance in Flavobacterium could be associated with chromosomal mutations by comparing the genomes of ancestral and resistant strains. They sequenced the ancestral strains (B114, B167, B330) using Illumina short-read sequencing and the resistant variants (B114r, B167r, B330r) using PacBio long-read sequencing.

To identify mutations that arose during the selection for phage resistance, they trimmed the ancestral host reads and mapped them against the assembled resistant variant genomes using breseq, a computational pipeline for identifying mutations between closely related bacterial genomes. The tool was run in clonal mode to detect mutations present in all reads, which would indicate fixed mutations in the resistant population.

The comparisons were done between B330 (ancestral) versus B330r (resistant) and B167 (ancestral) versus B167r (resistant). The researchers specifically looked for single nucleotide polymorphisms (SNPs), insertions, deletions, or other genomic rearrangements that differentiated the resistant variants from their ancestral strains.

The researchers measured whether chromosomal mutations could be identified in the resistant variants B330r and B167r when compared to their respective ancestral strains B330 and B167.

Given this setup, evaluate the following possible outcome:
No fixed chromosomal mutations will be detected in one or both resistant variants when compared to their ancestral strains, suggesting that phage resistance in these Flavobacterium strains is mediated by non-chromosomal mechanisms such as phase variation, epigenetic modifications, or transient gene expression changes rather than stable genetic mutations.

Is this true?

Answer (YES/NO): NO